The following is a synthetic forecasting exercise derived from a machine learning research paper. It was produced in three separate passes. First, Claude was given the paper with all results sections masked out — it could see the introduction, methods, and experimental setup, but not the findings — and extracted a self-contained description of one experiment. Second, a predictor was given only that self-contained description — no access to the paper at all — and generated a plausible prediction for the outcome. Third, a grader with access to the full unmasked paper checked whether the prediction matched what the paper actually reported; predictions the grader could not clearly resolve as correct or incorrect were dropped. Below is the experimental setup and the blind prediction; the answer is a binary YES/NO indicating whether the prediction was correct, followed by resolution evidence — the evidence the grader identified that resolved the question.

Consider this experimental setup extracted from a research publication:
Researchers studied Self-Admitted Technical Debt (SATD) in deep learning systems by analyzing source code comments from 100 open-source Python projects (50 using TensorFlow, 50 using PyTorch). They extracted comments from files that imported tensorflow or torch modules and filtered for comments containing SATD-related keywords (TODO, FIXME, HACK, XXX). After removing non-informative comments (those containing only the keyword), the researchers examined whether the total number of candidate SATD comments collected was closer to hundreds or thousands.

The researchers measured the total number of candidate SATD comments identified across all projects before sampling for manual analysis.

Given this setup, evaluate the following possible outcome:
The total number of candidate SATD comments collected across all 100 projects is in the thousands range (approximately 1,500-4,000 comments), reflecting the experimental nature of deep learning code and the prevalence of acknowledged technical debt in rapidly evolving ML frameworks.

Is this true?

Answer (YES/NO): NO